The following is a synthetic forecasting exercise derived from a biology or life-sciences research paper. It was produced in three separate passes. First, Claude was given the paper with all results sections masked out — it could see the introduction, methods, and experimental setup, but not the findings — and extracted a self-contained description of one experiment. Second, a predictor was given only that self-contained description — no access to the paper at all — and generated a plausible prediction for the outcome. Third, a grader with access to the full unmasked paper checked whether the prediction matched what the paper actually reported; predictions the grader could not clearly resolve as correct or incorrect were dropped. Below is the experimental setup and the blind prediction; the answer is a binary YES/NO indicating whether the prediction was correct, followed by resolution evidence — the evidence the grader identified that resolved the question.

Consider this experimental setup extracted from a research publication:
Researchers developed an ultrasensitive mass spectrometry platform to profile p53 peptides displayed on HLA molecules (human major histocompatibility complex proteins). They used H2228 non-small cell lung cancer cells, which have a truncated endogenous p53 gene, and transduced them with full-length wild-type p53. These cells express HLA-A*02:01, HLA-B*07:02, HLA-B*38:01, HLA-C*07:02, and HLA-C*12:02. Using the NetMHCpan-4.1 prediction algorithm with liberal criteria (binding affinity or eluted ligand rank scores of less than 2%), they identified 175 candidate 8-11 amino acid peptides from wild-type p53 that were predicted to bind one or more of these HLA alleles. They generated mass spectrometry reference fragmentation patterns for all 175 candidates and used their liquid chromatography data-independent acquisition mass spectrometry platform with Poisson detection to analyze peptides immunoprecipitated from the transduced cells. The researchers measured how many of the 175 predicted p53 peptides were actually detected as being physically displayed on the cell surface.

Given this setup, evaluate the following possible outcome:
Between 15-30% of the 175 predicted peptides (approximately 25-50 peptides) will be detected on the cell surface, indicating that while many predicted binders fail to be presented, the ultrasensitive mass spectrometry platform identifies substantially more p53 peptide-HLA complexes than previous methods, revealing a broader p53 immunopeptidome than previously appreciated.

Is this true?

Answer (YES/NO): NO